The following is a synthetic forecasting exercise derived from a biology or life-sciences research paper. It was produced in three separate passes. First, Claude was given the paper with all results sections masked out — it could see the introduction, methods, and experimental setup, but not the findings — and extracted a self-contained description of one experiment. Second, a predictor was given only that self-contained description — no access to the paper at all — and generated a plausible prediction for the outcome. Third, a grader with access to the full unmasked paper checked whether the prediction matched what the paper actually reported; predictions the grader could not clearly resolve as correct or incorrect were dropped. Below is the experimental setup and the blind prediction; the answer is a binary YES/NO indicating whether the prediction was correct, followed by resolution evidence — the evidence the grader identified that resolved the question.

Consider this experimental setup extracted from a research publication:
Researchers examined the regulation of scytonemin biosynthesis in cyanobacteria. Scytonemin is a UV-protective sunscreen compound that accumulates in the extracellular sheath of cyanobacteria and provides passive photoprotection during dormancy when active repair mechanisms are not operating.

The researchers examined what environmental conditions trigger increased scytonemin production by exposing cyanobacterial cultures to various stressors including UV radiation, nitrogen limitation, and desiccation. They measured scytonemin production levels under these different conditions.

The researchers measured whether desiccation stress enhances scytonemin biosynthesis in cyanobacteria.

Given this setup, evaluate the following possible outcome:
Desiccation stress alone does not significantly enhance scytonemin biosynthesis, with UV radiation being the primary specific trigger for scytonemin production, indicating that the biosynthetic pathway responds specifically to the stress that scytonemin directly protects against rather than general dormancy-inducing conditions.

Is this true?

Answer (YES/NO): NO